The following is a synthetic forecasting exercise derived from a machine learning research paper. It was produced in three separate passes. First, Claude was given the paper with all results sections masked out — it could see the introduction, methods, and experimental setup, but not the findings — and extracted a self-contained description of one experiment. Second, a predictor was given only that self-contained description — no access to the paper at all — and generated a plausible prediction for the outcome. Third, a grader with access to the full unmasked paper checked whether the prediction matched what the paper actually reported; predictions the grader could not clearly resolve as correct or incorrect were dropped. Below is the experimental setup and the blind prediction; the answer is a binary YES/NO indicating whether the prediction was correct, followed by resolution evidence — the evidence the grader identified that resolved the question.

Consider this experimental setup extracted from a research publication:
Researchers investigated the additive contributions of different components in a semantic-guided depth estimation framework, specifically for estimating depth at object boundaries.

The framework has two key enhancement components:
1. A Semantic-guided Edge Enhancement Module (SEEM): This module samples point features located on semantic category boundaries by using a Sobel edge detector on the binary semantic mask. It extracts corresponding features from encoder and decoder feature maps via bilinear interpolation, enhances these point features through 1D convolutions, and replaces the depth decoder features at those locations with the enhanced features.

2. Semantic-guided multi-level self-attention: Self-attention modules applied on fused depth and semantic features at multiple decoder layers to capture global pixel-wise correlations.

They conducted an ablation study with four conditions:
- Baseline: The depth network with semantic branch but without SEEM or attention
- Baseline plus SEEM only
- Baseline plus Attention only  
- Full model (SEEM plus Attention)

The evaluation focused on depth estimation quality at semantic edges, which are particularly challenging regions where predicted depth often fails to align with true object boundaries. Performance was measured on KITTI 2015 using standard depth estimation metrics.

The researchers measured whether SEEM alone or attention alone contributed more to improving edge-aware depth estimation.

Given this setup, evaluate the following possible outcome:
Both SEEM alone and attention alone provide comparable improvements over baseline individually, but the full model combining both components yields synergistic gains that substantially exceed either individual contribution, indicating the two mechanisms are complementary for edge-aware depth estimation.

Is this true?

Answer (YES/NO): NO